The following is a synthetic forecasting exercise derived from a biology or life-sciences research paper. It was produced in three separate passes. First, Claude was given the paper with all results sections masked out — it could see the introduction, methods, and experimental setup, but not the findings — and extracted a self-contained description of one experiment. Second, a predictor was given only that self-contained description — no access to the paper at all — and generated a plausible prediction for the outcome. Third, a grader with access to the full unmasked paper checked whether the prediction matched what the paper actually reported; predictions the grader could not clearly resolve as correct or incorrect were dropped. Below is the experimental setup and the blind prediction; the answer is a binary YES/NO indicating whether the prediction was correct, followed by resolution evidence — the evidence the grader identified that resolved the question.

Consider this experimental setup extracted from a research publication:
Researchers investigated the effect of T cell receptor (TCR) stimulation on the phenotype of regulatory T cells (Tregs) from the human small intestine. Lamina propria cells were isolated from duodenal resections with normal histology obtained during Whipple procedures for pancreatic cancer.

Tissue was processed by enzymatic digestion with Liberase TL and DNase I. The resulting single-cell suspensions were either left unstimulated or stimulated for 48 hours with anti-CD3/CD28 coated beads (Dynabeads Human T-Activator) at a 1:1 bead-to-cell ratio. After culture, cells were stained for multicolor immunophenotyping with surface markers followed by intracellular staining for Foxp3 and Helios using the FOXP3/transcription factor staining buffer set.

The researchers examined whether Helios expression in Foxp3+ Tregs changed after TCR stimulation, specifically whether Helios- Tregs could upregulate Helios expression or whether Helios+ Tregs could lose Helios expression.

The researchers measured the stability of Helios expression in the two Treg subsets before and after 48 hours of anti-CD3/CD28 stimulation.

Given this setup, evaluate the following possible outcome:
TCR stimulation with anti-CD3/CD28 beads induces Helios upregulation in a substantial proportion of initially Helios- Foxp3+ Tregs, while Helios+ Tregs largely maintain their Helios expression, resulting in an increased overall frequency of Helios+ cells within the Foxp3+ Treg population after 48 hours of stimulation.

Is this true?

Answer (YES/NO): NO